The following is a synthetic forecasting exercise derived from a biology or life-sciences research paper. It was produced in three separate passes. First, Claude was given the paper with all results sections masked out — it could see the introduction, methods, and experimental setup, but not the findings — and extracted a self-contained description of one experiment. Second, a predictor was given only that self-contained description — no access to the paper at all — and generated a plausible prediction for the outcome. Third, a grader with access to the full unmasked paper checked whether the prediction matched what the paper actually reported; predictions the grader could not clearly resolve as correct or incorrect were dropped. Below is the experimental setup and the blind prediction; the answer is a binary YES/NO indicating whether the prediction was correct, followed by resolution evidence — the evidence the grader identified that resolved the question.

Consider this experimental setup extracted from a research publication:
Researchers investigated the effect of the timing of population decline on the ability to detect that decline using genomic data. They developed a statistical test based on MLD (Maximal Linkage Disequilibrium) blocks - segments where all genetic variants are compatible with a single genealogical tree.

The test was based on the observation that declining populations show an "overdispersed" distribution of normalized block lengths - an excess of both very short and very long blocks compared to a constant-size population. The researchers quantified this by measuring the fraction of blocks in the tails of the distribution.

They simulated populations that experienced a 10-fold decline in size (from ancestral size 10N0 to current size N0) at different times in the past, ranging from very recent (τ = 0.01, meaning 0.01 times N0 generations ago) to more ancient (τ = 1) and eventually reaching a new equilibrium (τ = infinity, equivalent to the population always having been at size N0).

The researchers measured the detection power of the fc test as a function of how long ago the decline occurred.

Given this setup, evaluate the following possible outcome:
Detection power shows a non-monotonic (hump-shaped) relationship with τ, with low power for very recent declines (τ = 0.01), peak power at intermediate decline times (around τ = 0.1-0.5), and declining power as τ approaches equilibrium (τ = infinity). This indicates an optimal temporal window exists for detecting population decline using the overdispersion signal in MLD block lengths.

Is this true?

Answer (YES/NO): NO